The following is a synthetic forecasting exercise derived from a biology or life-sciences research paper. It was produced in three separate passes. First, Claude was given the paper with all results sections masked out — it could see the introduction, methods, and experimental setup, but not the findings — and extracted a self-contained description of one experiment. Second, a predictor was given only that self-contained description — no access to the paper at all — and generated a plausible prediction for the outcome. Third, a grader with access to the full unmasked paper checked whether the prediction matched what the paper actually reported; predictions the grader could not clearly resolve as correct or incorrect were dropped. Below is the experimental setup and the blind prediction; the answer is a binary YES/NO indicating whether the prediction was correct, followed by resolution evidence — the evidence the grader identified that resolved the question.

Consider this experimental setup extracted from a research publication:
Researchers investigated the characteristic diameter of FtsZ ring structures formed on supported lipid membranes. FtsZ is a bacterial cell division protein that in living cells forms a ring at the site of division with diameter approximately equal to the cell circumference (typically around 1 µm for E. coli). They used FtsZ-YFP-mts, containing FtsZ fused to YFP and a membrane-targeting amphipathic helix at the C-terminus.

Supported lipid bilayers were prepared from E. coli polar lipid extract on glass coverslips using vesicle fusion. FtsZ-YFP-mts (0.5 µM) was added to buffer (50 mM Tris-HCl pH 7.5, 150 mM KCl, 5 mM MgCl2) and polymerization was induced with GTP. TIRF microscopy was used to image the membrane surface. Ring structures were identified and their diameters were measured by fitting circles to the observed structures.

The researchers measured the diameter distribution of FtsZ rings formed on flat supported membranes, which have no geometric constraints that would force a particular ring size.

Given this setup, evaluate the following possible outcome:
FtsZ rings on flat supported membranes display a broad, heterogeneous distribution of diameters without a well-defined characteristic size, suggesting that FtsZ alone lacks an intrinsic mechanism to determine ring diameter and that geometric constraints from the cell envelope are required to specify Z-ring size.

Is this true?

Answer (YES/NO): NO